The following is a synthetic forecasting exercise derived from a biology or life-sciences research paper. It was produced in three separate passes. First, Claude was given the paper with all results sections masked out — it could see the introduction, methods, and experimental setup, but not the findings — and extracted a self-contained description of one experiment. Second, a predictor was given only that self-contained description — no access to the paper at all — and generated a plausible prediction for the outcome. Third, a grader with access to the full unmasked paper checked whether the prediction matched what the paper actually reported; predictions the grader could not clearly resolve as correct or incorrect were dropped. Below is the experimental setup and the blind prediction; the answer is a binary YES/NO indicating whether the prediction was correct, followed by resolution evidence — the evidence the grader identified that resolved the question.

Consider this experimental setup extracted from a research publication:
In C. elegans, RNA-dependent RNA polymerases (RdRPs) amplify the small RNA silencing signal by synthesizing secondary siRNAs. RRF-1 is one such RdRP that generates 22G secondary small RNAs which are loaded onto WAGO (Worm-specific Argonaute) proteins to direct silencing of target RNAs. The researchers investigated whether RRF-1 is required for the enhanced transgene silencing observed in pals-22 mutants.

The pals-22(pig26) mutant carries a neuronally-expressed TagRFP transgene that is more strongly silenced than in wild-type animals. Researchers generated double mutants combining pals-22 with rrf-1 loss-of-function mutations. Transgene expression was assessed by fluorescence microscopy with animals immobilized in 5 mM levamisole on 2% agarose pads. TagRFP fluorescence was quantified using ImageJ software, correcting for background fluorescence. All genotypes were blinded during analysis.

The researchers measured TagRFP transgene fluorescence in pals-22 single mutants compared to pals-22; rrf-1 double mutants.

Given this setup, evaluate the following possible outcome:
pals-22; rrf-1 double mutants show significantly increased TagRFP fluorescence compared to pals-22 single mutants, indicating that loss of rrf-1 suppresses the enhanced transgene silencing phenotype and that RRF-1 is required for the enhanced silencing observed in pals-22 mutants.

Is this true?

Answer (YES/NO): YES